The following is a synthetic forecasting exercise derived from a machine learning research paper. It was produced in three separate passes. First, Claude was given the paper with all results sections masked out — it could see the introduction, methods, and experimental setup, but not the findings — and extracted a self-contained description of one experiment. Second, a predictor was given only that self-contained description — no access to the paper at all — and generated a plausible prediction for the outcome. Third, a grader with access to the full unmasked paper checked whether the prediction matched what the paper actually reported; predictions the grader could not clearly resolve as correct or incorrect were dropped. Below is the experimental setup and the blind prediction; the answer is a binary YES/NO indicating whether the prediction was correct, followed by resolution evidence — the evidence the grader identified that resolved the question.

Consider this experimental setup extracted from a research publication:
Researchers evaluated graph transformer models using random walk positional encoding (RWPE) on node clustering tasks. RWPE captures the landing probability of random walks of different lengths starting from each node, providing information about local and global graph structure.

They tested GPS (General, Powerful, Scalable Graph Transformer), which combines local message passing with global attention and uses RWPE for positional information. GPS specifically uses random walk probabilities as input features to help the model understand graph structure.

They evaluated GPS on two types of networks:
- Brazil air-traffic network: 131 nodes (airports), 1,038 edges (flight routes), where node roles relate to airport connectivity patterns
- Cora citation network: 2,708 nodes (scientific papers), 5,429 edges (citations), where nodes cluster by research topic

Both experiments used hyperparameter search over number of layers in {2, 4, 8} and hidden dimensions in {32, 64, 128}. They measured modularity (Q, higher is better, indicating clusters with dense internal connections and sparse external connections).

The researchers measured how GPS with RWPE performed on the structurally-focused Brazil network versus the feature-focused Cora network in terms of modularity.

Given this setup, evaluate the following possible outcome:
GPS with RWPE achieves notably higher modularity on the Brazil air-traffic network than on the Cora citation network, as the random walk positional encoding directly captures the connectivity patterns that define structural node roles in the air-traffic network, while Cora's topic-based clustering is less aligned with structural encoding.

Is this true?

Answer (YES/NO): NO